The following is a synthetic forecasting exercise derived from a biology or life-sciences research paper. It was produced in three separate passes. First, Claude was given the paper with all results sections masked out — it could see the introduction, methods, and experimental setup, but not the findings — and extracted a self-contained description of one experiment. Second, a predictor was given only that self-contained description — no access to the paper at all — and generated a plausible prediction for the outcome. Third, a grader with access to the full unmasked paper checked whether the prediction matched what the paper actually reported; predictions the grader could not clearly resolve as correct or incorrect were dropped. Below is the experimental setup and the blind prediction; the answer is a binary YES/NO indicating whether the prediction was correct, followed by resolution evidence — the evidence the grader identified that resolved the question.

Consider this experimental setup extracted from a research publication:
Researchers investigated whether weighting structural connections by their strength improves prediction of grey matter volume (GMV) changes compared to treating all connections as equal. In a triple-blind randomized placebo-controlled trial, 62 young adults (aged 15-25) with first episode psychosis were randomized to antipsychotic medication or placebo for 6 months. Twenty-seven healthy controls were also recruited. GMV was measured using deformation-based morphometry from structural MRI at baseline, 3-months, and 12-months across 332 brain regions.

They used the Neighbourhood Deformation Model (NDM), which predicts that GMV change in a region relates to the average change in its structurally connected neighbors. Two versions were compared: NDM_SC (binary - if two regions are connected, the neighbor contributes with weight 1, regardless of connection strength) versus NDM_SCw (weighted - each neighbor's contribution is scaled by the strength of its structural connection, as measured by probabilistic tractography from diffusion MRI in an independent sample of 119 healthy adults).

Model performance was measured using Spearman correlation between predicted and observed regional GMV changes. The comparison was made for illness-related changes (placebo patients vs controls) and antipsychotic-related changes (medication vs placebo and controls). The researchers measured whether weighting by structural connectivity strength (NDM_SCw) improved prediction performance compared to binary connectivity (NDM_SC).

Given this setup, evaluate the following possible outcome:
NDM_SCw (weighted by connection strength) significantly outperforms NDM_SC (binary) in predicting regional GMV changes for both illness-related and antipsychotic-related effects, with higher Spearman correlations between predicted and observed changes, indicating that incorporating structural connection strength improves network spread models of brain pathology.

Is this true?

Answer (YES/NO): YES